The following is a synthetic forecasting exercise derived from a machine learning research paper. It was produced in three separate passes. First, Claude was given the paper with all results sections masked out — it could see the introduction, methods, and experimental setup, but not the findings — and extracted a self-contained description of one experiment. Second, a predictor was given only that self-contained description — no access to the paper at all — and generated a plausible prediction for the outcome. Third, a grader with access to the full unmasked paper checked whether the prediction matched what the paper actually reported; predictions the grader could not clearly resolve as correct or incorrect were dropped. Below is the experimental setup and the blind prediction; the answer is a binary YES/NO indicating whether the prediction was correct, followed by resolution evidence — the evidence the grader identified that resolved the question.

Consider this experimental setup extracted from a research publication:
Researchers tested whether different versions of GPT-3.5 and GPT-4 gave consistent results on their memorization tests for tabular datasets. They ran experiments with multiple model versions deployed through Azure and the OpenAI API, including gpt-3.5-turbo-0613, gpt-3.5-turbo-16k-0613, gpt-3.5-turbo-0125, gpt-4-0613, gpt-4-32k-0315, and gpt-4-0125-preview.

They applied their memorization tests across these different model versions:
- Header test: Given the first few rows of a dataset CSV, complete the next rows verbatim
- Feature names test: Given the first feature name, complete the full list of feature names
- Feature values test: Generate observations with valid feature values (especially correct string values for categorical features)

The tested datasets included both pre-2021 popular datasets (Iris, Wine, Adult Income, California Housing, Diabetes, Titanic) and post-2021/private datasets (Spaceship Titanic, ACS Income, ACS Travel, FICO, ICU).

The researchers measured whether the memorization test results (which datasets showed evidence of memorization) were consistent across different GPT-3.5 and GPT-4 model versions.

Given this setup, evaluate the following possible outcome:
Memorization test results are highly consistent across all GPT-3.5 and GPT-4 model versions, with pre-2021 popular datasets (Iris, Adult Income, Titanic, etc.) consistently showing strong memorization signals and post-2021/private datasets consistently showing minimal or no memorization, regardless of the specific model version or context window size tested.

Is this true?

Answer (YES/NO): NO